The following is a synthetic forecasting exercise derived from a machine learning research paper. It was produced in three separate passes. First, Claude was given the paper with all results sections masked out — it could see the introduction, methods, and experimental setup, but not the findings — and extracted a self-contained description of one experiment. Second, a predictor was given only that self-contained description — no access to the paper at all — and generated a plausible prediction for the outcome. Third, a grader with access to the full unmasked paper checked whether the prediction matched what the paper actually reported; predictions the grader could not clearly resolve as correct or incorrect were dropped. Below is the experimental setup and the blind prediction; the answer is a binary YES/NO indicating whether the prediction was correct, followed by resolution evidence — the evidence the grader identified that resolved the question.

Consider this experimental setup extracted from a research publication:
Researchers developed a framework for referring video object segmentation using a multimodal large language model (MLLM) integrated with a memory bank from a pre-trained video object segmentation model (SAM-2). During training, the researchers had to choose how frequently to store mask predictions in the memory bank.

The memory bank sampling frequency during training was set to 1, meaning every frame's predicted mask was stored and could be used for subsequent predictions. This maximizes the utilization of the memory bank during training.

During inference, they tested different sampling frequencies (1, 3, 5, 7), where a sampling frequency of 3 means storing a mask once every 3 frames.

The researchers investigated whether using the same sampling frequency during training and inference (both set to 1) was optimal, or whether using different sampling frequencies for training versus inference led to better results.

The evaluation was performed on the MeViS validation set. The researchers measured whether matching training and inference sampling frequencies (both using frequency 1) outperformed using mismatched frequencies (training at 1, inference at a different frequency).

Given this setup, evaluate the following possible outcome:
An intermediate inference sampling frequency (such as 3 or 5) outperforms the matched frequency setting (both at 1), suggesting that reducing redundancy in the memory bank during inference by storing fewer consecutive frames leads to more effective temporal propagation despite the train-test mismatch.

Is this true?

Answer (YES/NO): NO